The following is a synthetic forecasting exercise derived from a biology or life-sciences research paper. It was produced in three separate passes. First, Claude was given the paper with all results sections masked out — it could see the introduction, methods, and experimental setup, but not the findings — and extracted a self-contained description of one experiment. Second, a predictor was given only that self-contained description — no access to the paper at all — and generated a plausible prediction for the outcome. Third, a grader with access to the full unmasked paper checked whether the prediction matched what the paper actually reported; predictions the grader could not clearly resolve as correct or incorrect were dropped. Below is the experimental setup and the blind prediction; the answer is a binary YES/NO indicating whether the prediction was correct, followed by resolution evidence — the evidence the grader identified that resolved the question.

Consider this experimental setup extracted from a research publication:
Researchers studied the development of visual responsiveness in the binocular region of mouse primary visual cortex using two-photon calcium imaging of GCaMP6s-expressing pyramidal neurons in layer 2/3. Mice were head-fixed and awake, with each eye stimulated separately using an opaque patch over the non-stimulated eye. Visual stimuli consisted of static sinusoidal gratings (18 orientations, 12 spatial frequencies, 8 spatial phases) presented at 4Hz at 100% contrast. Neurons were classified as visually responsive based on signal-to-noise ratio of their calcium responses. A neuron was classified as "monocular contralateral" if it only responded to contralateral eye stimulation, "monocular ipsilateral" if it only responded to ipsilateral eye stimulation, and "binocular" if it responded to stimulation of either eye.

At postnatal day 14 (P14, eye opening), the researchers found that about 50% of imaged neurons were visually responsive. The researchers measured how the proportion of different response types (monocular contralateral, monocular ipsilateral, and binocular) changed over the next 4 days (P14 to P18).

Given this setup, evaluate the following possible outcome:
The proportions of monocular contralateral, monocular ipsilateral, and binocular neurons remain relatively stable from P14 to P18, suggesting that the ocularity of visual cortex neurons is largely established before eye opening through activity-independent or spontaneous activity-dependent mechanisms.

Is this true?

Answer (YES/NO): NO